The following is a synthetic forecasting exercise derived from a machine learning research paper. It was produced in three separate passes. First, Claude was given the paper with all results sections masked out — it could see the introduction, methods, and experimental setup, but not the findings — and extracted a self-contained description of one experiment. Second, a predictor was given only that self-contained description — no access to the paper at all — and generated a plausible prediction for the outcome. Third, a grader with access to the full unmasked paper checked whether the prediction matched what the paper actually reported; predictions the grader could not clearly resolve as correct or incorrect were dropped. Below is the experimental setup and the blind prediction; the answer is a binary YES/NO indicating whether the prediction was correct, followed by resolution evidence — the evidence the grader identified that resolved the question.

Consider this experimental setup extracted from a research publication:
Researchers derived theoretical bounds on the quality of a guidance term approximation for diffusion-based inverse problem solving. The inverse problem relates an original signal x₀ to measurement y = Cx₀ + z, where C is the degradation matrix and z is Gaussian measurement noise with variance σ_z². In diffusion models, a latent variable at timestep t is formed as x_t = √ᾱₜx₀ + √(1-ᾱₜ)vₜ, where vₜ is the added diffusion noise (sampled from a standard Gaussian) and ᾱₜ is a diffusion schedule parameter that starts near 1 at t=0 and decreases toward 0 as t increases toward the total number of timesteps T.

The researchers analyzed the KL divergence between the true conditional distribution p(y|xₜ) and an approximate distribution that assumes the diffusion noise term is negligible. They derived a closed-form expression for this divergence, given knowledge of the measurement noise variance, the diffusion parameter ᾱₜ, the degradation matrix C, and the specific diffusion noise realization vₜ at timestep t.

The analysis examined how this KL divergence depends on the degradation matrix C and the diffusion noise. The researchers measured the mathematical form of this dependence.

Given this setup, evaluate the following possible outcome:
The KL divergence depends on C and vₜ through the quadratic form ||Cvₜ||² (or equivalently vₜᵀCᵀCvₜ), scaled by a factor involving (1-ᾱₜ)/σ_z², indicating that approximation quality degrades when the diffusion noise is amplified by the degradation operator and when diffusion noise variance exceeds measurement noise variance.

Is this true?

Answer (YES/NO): YES